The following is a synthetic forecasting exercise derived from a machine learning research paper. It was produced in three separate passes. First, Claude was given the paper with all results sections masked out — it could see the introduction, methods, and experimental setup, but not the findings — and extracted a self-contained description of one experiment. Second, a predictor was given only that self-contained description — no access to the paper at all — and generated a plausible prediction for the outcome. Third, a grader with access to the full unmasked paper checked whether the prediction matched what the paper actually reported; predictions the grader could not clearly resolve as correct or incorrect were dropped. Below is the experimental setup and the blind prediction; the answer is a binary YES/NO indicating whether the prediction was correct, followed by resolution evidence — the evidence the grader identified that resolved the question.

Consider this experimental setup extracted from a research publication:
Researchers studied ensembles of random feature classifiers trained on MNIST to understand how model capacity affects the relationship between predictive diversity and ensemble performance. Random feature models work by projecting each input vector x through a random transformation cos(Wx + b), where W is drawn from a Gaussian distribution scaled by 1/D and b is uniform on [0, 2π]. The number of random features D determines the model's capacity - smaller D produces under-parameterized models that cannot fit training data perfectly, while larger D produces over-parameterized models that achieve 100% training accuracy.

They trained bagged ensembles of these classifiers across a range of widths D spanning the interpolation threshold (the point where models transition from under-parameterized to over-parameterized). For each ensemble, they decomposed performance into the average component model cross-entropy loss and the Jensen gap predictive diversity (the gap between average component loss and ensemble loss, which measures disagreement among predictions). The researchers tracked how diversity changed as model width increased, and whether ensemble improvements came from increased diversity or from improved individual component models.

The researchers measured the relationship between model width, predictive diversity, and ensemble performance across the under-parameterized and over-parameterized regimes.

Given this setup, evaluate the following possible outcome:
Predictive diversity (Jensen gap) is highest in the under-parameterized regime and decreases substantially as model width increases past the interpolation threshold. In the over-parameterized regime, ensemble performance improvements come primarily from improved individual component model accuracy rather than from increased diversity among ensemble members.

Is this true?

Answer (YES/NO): NO